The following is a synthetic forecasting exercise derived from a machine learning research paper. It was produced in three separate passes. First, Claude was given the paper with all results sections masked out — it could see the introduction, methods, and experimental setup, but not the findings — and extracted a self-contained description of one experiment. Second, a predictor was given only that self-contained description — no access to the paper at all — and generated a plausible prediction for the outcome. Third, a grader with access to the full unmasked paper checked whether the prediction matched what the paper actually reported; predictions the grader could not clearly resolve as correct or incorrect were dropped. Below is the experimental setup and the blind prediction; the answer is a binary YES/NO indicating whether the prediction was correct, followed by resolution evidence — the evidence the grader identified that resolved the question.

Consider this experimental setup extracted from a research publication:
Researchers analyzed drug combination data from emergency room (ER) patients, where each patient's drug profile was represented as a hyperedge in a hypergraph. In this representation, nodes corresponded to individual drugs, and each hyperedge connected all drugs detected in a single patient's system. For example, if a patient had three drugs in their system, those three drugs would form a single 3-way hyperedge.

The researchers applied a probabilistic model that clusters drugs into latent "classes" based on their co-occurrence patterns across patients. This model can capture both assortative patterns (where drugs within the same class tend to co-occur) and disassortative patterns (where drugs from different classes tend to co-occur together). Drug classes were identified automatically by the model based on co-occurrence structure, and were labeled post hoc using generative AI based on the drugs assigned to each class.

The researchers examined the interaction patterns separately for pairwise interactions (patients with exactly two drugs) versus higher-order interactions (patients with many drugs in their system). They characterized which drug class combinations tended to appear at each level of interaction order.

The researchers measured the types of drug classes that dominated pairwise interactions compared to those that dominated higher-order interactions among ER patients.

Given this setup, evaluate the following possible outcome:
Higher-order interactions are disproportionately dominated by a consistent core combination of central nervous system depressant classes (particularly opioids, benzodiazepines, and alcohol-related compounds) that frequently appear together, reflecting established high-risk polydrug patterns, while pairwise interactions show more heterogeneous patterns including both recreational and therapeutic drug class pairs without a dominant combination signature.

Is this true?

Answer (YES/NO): NO